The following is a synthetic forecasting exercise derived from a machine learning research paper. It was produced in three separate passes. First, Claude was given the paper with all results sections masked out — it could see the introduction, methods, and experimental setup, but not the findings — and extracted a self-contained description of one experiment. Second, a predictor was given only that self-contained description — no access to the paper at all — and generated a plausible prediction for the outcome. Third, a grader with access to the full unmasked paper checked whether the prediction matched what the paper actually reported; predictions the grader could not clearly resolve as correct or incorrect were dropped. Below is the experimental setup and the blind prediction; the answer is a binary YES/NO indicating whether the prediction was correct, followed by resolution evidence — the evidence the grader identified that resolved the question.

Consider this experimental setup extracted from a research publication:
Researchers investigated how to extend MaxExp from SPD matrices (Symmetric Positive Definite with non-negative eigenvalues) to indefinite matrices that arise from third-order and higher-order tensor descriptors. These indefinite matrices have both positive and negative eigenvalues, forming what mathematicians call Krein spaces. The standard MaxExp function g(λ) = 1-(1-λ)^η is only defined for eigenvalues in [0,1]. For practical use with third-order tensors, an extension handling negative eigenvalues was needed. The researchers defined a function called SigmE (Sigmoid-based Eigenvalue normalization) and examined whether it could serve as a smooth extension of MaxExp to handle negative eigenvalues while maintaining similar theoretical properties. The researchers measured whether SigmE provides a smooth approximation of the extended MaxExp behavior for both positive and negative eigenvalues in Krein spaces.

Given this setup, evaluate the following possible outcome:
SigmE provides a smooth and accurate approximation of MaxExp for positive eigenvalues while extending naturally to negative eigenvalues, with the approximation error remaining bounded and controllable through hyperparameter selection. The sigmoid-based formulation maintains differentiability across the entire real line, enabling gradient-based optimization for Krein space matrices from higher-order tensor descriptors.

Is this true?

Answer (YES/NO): YES